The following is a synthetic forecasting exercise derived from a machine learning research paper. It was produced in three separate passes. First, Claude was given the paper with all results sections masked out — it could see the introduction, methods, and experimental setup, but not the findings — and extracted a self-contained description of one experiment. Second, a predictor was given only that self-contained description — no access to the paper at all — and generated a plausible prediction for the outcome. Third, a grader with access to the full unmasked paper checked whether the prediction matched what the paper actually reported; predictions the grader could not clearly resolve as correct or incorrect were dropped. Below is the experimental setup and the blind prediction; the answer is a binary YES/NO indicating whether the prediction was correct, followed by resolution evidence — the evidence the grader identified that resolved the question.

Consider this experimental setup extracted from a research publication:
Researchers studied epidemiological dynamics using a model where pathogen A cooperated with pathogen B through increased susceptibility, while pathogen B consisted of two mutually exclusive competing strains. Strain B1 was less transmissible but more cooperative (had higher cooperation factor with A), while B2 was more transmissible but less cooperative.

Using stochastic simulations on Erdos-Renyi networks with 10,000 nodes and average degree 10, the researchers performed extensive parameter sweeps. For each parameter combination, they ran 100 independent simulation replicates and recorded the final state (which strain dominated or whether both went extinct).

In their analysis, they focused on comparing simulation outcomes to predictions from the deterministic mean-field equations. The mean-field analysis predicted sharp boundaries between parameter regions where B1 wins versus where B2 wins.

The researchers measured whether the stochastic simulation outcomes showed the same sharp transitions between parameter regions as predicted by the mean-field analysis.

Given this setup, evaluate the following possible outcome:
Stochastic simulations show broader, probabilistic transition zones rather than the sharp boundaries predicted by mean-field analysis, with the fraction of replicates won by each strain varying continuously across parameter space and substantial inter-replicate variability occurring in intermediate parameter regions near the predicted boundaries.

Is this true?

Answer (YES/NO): NO